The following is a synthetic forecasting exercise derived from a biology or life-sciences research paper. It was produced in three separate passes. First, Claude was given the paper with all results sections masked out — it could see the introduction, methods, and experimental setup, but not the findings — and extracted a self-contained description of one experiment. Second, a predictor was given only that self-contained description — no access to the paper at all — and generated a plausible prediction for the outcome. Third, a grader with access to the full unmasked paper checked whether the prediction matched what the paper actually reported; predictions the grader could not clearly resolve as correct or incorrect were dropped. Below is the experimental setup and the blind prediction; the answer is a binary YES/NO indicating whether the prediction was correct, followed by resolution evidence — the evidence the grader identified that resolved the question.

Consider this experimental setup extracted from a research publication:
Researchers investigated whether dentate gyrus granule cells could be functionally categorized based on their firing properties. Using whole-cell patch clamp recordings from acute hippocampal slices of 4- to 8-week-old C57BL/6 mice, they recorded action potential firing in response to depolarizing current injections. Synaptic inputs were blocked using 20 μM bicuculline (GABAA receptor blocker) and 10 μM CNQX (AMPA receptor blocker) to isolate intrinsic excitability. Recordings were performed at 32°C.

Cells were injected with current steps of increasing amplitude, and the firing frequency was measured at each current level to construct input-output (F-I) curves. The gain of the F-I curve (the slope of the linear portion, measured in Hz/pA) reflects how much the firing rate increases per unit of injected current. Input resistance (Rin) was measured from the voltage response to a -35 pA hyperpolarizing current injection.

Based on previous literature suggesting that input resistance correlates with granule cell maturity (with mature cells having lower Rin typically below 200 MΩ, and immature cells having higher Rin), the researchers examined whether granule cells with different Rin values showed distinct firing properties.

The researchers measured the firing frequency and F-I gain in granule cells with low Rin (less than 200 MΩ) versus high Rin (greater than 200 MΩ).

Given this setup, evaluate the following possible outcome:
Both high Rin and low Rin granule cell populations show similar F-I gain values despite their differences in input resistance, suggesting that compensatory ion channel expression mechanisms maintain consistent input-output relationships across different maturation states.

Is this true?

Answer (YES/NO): NO